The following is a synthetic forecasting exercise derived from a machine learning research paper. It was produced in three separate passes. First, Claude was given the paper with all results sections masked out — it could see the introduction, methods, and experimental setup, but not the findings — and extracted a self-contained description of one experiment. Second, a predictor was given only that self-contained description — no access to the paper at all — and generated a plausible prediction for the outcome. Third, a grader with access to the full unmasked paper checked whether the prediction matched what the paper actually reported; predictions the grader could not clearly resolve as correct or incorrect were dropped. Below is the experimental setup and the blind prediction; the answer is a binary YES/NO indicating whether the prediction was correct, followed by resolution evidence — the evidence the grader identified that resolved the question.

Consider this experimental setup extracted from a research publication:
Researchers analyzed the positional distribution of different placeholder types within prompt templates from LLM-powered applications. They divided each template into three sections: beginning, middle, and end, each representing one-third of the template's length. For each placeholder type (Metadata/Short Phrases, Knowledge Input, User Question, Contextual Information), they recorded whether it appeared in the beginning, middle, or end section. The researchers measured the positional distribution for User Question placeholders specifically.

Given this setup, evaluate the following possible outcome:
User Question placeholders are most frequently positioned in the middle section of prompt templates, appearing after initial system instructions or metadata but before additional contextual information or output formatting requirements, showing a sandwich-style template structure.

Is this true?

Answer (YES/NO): NO